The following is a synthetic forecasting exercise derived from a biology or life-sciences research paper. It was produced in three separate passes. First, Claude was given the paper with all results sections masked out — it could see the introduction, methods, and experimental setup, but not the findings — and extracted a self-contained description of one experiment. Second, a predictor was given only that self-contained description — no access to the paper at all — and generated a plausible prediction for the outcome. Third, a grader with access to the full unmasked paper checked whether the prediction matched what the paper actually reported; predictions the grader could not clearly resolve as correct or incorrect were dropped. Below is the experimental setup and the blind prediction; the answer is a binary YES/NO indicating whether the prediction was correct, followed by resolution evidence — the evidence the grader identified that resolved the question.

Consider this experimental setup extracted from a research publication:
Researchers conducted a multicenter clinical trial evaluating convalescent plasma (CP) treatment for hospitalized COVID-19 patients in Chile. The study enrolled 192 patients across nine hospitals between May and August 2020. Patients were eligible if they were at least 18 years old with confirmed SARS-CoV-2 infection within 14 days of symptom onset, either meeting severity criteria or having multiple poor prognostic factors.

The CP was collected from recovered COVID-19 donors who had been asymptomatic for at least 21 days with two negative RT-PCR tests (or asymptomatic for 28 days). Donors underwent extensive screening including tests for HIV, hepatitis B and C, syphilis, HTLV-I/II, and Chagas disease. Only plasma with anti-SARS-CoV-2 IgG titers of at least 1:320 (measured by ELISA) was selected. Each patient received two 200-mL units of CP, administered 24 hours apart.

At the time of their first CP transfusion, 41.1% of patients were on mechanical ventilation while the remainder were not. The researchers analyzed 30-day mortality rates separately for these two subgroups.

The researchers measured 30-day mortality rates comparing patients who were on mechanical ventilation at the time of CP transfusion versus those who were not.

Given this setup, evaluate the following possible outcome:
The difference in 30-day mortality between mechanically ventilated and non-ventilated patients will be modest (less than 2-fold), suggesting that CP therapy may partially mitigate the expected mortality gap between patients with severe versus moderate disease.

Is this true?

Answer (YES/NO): YES